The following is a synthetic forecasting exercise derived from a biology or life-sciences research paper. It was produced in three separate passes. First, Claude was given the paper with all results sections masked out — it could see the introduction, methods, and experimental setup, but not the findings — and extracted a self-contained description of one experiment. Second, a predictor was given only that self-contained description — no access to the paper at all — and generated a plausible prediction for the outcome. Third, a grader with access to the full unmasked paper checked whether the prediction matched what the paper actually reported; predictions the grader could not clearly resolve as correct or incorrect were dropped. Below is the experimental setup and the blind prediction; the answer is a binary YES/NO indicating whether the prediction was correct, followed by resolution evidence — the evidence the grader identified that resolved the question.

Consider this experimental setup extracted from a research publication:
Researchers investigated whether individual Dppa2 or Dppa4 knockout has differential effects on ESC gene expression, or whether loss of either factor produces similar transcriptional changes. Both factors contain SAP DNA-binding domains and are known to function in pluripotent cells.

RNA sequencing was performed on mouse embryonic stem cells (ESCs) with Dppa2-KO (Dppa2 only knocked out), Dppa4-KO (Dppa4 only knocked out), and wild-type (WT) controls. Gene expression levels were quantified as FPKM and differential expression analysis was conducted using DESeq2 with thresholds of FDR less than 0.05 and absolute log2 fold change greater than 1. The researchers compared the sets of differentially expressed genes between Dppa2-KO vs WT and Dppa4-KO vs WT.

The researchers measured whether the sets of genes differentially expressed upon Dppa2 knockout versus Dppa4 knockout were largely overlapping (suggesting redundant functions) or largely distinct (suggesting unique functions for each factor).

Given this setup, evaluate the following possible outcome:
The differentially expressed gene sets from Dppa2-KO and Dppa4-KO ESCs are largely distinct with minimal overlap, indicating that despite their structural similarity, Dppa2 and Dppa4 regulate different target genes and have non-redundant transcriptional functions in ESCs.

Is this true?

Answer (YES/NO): NO